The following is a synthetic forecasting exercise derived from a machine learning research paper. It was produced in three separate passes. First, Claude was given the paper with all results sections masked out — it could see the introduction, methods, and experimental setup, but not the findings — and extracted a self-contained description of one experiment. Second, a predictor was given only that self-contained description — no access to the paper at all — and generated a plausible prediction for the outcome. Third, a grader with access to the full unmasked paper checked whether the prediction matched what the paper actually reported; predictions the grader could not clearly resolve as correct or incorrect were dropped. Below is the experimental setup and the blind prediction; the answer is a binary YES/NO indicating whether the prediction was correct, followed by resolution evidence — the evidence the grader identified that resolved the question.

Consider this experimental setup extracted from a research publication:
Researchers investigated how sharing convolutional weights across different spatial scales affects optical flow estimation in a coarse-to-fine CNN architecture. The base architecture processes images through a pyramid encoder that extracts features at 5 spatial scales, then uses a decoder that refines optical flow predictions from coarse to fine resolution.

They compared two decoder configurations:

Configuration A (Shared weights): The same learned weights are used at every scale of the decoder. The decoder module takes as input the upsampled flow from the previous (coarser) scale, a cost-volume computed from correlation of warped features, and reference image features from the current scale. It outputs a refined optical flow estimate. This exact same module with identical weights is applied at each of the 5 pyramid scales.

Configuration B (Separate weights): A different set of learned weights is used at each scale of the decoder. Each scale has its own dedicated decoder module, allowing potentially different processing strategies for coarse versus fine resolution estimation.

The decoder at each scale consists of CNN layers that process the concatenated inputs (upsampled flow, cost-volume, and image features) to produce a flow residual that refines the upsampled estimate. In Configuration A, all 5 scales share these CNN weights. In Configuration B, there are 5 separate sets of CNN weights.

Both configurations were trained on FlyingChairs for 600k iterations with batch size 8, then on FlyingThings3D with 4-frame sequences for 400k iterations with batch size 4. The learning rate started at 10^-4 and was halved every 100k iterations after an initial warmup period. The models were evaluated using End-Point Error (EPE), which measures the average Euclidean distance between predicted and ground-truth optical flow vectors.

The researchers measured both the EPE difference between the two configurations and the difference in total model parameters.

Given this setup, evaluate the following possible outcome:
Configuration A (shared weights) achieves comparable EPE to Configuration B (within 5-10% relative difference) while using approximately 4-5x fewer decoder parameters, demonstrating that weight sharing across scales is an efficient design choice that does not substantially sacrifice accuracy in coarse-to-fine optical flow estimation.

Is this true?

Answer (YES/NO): NO